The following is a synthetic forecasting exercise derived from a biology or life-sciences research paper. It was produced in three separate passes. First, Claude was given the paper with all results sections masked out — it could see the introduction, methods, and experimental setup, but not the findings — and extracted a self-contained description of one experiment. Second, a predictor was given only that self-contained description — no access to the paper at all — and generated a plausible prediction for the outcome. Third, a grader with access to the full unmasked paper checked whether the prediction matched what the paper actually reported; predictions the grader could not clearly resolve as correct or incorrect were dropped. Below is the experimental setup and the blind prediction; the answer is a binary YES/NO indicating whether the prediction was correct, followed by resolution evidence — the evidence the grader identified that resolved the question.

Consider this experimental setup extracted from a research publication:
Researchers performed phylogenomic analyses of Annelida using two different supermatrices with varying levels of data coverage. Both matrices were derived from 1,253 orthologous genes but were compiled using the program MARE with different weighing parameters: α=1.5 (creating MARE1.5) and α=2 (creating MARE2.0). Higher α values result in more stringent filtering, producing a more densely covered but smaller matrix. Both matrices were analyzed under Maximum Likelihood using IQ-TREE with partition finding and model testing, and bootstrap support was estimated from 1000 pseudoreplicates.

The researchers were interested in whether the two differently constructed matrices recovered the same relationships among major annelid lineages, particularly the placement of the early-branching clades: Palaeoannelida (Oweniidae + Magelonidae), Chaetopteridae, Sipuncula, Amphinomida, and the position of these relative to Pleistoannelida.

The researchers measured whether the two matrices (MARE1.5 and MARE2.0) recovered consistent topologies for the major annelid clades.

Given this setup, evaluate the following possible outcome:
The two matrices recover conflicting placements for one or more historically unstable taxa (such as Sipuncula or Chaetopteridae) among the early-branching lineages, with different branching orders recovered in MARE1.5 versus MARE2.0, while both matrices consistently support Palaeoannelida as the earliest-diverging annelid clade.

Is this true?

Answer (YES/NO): NO